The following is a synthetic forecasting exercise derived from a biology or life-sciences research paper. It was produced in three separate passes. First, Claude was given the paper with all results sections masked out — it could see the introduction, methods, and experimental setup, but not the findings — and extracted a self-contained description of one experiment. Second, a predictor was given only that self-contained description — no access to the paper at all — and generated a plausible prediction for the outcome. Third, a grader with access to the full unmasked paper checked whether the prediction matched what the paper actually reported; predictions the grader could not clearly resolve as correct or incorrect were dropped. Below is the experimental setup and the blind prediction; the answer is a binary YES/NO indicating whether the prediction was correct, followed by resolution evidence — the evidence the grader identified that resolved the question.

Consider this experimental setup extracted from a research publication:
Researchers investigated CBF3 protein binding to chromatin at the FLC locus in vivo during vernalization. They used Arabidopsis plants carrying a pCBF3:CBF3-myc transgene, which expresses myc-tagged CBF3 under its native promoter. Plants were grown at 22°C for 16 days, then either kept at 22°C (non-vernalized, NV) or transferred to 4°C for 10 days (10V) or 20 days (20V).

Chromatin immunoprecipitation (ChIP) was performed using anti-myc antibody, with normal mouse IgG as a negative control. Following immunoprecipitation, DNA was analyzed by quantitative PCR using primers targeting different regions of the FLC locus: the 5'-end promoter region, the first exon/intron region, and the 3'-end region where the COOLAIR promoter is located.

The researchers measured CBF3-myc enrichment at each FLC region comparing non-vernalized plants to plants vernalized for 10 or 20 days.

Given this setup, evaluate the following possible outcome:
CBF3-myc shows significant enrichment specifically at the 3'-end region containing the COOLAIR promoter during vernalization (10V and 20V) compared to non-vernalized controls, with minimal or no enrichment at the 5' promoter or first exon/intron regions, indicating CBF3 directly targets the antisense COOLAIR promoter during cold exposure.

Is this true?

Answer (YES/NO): NO